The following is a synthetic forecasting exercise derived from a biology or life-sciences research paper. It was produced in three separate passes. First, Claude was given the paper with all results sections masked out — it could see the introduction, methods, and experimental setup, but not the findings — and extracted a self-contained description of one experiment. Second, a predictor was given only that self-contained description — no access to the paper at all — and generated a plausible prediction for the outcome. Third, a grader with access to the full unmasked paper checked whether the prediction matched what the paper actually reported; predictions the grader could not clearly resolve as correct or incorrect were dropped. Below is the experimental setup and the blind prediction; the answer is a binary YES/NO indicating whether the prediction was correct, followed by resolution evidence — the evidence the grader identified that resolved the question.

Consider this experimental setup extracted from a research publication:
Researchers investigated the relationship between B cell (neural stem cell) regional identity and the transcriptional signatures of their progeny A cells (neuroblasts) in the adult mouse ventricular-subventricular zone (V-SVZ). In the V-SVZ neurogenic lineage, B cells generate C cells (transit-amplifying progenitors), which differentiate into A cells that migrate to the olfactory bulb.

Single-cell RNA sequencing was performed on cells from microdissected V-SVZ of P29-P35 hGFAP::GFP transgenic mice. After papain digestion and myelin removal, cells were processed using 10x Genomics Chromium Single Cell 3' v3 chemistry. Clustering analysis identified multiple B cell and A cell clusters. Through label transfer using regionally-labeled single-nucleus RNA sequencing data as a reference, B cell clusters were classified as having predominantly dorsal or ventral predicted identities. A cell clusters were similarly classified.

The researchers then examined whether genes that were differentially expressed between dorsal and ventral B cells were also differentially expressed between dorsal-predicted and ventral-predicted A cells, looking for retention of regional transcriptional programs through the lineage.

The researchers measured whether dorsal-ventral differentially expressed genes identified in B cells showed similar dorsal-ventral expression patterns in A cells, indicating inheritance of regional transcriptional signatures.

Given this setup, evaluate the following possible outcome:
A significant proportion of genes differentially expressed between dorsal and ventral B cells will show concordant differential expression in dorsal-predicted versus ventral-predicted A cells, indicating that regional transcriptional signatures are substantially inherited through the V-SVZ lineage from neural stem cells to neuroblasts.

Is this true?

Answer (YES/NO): NO